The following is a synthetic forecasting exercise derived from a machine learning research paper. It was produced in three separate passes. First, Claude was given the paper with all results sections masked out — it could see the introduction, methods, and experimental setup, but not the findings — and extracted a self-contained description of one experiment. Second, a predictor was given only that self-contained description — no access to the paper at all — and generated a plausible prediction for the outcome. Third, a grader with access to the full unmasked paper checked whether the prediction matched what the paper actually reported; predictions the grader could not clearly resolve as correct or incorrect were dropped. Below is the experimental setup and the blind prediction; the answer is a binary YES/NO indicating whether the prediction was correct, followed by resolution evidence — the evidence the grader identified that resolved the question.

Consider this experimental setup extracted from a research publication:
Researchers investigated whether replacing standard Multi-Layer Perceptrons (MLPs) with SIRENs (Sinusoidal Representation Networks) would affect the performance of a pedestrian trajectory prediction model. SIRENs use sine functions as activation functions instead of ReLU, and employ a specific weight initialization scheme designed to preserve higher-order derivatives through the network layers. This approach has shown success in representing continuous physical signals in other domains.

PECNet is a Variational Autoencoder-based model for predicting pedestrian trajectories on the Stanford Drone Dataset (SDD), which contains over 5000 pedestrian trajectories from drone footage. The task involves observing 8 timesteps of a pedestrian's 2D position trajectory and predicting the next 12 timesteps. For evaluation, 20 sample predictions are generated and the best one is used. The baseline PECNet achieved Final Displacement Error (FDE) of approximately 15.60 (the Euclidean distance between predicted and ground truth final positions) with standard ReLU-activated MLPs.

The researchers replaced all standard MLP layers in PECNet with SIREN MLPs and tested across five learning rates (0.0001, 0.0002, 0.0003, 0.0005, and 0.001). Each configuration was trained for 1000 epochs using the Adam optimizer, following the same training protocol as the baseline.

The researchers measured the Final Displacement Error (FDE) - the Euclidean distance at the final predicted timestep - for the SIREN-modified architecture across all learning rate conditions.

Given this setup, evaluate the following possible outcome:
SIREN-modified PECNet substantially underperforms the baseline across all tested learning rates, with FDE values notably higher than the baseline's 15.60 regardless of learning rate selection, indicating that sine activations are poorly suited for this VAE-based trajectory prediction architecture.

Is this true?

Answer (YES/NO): NO